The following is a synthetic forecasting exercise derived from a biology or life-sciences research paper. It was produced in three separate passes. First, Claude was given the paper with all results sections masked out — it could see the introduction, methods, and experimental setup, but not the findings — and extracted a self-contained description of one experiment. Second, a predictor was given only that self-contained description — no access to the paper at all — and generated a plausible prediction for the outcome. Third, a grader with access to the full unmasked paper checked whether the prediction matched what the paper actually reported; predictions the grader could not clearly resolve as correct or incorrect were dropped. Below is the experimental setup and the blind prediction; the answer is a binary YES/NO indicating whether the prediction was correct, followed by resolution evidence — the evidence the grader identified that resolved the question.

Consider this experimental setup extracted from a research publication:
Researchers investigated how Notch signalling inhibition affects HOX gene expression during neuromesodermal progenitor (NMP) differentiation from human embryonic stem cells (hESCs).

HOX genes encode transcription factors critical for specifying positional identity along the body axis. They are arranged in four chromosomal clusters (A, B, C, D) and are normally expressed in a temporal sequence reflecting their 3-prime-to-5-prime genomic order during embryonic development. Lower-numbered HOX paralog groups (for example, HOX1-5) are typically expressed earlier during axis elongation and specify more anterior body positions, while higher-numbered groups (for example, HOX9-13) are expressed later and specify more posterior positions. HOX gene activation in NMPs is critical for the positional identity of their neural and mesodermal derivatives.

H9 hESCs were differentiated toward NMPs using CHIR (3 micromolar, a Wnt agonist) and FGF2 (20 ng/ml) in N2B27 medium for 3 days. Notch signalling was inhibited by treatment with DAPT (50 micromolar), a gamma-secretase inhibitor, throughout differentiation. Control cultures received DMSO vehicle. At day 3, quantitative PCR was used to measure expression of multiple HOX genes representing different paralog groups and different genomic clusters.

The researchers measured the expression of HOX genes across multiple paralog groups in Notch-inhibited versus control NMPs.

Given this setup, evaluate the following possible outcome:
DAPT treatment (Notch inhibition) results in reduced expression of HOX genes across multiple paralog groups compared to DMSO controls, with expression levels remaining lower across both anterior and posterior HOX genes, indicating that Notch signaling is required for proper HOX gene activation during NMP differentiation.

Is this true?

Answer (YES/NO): YES